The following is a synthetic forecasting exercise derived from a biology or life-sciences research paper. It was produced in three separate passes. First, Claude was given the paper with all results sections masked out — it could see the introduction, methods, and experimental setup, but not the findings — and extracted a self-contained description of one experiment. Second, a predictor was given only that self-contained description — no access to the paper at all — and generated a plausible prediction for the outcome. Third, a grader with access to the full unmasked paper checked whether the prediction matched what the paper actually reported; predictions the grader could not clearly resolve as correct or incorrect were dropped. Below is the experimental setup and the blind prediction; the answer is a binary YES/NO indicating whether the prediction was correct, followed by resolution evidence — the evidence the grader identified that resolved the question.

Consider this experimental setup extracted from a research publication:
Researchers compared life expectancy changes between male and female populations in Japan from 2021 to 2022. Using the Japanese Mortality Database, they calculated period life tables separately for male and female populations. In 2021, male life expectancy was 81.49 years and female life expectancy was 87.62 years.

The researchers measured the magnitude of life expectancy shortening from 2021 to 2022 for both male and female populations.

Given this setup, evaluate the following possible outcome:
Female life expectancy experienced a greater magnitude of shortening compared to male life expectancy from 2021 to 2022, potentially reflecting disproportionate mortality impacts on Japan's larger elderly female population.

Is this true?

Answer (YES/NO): YES